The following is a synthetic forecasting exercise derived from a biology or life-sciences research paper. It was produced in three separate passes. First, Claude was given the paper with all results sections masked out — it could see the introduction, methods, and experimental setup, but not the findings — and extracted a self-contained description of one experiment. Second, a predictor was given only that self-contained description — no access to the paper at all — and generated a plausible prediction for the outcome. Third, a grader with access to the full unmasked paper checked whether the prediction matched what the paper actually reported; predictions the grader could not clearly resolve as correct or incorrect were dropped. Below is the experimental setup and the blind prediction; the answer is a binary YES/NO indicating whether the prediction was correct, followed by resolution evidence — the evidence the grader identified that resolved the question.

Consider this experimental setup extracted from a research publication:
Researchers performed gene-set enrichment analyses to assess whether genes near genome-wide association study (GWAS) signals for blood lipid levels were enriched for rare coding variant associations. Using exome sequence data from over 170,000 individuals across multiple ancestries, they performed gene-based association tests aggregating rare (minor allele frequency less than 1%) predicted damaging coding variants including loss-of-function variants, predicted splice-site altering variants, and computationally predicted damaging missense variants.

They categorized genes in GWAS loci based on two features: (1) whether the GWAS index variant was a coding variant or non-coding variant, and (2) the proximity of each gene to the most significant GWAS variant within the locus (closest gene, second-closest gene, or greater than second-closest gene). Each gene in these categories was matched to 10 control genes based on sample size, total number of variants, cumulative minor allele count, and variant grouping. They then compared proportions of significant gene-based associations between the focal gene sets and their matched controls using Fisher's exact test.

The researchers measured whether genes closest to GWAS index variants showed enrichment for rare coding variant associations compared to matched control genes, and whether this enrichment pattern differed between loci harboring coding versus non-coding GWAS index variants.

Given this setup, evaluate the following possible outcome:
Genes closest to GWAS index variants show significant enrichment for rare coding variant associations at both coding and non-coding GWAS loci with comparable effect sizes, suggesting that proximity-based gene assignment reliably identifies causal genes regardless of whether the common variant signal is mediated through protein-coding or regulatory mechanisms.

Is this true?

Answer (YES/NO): NO